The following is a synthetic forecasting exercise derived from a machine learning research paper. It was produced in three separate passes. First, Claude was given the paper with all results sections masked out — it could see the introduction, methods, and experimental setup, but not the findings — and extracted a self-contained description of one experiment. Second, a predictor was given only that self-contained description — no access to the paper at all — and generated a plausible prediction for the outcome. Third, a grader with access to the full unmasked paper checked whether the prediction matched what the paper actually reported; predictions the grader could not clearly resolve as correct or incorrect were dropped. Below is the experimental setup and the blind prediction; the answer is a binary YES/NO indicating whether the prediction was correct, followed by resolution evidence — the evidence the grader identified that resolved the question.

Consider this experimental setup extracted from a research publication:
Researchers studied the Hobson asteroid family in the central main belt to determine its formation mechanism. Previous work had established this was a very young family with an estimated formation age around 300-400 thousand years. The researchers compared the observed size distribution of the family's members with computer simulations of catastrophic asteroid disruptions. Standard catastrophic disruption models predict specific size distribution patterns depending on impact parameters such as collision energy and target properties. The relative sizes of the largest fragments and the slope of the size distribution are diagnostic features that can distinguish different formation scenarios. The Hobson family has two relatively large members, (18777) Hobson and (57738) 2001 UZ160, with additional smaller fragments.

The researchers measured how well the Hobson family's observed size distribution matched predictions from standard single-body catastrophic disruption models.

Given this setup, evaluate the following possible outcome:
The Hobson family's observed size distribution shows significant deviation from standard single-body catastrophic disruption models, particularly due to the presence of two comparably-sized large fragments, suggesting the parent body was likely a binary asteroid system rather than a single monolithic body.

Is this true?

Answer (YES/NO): NO